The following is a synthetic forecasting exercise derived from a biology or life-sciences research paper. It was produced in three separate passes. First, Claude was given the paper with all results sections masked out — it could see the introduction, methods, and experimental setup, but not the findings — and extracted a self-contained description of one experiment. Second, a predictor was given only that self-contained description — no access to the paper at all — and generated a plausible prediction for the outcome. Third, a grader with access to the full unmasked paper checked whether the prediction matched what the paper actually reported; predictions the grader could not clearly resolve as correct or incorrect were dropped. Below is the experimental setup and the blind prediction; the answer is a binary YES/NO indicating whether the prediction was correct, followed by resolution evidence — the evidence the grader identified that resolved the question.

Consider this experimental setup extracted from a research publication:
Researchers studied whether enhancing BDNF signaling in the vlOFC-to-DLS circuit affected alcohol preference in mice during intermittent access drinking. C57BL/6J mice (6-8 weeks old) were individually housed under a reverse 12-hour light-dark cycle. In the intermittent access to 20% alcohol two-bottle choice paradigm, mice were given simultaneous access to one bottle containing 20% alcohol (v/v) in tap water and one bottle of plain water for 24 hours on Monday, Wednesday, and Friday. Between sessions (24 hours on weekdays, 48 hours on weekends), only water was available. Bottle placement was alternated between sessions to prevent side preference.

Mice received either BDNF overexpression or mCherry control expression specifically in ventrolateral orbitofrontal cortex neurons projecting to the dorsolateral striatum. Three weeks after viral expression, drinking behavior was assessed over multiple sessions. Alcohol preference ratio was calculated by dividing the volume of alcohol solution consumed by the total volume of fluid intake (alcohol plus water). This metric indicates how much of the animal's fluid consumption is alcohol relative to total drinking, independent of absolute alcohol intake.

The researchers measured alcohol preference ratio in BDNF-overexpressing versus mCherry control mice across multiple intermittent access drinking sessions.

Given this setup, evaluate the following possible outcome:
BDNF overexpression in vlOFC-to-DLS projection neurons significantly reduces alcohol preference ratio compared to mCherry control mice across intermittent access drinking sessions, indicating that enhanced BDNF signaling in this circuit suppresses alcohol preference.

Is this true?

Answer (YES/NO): YES